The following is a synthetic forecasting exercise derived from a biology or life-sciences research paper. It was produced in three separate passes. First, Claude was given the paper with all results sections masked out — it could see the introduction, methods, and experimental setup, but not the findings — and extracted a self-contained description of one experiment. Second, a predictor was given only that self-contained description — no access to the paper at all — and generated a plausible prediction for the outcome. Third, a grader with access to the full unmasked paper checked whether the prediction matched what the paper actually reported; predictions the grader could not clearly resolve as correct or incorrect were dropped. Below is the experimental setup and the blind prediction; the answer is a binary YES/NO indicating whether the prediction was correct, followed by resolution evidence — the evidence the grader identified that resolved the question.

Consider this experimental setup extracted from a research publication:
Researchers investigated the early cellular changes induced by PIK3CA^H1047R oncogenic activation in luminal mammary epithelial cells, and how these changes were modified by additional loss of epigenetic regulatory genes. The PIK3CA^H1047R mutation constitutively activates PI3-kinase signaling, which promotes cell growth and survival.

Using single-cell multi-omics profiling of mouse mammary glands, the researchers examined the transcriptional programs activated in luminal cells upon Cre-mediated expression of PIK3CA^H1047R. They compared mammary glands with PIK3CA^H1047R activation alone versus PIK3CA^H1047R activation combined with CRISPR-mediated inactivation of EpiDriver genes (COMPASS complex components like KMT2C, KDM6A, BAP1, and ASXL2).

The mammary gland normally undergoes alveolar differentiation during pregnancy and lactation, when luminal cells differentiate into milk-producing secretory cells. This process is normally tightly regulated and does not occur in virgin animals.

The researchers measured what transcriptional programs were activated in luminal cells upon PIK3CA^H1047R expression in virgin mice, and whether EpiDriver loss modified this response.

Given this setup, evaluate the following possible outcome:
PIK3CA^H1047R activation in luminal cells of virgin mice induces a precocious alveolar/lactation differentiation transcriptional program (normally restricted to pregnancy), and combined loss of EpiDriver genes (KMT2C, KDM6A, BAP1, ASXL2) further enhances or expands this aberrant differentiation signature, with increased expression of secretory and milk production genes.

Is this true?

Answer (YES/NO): YES